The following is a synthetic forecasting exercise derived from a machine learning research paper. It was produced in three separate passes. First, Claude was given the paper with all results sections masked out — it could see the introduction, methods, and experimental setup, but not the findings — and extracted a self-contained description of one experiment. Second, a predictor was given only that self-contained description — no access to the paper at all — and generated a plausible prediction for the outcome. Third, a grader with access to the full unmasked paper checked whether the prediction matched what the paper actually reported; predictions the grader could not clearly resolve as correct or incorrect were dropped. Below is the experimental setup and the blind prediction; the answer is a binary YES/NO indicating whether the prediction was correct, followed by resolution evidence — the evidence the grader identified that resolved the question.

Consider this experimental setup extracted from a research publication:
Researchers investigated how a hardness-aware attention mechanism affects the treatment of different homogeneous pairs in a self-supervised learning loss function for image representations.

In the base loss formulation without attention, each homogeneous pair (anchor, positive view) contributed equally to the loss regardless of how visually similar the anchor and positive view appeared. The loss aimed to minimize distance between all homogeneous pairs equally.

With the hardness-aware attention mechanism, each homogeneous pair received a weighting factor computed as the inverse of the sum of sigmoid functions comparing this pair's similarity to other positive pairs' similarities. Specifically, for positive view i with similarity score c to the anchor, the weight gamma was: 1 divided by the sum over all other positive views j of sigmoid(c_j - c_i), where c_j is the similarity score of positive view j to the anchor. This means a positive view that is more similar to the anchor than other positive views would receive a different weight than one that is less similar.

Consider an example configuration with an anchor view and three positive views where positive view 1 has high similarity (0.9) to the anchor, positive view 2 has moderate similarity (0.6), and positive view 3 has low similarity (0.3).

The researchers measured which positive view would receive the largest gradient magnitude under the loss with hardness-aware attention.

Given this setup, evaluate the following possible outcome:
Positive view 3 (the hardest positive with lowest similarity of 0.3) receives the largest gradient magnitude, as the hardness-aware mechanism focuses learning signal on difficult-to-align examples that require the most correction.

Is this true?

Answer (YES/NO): NO